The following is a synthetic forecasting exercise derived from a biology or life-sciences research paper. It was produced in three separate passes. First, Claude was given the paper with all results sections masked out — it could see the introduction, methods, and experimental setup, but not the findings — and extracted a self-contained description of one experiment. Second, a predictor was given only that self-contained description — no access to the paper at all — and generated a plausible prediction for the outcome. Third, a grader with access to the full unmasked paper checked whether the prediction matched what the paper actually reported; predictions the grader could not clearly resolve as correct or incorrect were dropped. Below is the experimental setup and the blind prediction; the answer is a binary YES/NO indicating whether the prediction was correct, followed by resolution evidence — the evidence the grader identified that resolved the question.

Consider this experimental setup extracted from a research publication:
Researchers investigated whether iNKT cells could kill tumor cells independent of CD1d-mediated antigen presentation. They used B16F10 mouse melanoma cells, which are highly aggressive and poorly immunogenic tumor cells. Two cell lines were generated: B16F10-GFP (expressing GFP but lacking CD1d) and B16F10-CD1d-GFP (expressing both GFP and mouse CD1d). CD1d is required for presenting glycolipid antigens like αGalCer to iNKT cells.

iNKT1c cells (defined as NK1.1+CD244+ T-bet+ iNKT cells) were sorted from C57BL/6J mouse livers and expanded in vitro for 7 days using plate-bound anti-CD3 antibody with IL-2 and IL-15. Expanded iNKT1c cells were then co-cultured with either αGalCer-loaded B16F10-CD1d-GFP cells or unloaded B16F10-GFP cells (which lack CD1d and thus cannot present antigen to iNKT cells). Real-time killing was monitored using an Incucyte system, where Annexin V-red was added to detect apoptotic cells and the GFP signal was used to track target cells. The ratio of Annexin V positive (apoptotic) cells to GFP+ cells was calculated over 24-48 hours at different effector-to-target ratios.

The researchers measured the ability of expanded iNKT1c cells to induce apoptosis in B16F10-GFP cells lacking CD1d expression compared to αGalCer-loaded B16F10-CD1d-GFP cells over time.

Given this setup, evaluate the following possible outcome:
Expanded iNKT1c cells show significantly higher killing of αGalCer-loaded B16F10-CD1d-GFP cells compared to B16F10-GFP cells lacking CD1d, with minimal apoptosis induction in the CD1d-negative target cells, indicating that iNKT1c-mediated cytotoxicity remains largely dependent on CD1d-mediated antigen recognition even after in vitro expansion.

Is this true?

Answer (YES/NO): NO